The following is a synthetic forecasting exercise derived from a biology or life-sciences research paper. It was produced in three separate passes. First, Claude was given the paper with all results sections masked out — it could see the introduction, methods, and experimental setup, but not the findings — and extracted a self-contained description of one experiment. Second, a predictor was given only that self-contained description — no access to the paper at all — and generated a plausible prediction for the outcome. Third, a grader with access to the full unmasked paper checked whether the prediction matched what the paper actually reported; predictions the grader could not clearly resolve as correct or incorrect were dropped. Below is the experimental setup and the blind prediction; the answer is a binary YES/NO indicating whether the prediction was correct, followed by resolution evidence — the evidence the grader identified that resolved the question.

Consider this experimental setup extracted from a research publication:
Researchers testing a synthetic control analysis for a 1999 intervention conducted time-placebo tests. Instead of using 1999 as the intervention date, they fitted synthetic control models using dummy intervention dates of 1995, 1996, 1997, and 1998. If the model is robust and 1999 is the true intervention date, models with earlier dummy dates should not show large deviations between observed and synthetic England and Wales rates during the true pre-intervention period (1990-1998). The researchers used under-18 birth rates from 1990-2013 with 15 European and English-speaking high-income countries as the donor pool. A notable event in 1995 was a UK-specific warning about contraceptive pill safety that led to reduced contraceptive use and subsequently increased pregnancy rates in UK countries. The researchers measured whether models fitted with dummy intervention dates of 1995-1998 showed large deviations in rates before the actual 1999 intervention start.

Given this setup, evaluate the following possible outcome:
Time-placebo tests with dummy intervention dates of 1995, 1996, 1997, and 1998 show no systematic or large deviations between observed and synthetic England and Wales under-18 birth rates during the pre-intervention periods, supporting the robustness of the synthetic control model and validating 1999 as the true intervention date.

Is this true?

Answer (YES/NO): NO